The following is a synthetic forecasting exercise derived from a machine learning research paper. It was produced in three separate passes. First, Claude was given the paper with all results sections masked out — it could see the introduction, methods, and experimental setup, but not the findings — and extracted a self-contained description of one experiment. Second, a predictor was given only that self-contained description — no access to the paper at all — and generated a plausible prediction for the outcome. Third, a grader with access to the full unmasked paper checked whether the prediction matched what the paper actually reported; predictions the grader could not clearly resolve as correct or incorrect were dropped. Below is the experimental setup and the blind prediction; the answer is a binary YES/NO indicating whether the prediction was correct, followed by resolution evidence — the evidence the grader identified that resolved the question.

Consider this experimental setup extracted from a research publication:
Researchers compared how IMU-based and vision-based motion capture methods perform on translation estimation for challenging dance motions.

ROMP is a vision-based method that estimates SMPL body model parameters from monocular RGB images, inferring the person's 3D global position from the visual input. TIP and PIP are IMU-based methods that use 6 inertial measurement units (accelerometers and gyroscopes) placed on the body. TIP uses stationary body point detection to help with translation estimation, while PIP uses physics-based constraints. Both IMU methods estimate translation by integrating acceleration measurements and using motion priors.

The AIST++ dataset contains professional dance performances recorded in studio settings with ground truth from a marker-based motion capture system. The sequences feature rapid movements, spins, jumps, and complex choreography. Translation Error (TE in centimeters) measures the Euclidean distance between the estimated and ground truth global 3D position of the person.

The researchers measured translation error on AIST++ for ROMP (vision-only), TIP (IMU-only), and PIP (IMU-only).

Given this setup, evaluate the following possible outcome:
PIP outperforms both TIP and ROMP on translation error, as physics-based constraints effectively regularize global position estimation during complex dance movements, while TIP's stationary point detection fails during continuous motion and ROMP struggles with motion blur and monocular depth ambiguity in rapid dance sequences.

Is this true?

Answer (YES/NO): NO